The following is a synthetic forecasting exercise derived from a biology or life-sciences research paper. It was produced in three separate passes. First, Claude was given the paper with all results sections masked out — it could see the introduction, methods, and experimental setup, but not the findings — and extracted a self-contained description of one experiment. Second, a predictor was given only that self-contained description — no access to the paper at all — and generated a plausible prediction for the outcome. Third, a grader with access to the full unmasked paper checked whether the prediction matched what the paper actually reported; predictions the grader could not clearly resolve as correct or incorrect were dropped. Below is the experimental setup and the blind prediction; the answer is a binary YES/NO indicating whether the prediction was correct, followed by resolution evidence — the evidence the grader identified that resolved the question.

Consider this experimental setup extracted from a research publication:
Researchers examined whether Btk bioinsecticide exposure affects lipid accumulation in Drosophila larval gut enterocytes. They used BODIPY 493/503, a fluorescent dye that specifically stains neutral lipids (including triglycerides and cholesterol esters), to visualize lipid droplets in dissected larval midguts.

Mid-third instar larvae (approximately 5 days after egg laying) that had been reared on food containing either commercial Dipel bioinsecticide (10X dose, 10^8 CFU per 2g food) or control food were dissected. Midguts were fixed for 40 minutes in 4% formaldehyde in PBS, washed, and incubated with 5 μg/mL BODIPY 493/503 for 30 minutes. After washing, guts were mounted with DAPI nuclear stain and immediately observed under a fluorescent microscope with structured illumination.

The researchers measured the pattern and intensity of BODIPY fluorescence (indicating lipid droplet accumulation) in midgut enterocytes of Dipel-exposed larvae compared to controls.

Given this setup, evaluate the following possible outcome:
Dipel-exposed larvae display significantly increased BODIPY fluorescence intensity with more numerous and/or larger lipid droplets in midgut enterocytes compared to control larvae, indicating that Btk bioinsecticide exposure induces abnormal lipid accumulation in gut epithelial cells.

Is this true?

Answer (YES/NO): YES